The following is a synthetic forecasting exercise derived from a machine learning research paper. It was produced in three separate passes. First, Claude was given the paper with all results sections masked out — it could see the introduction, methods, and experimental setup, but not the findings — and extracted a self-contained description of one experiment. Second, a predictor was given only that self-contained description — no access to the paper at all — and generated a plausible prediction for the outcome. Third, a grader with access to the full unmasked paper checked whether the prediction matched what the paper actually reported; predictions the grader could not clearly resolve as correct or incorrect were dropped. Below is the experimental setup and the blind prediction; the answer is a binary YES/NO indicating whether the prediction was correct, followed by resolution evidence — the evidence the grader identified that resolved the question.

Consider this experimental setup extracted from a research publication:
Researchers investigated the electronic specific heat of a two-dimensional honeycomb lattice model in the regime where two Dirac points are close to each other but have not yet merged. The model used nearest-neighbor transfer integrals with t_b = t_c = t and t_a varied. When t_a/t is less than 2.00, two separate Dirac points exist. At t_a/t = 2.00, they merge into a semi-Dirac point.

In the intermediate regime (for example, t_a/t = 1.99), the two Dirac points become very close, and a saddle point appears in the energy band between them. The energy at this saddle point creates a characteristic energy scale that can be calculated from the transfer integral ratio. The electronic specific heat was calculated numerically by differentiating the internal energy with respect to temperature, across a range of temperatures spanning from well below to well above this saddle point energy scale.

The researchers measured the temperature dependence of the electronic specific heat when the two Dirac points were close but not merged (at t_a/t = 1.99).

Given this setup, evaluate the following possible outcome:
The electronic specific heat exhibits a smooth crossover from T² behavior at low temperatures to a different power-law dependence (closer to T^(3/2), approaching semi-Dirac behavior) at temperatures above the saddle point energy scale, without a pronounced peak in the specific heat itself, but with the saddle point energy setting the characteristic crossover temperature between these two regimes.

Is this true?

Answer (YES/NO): YES